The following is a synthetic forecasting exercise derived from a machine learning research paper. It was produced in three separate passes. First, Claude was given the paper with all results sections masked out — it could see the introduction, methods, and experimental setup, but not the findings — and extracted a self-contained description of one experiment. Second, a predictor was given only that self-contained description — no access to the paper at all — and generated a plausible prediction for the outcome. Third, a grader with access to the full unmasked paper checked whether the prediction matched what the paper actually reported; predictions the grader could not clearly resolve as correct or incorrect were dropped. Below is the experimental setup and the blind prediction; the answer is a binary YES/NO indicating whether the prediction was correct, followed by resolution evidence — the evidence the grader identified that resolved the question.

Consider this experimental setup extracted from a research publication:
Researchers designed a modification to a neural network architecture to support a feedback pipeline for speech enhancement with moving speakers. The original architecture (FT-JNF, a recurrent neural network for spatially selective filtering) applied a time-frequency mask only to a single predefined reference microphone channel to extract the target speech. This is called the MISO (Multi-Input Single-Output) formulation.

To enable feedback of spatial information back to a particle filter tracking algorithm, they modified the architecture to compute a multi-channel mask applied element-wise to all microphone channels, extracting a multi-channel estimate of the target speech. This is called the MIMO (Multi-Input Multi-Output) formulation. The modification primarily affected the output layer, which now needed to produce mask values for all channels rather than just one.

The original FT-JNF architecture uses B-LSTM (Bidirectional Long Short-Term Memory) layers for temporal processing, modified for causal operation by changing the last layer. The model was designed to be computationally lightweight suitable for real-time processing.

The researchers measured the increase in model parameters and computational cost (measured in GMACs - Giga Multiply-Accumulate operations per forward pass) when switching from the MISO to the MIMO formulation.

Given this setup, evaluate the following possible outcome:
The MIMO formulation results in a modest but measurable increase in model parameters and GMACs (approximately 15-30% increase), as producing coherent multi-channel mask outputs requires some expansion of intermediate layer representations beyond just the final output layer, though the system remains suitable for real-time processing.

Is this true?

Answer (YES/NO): NO